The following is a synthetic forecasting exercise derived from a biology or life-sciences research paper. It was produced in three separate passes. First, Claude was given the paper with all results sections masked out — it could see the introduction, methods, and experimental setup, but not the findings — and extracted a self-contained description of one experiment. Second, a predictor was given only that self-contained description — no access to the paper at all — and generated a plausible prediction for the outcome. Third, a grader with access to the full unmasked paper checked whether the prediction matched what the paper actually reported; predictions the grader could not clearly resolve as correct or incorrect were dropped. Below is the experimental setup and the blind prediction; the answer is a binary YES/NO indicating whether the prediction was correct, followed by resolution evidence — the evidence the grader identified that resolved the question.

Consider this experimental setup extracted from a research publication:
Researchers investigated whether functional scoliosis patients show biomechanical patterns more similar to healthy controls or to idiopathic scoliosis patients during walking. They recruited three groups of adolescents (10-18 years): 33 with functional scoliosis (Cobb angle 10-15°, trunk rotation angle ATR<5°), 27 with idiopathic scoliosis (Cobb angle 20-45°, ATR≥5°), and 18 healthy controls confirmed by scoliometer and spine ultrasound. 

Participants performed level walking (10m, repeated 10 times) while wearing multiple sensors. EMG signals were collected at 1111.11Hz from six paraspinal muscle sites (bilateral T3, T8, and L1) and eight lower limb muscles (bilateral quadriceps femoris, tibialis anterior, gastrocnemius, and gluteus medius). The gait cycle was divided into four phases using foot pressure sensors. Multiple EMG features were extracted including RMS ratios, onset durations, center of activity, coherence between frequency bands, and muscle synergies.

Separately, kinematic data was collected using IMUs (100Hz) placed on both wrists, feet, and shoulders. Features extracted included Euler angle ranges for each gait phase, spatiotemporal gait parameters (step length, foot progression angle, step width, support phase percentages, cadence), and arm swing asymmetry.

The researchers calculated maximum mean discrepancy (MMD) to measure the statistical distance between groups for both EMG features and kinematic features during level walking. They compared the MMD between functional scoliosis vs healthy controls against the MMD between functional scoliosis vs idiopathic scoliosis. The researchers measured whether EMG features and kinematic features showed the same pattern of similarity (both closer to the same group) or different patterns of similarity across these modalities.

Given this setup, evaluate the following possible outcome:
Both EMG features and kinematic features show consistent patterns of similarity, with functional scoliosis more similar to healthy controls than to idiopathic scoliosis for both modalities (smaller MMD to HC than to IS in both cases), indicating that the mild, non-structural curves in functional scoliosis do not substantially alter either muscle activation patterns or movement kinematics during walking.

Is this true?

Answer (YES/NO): NO